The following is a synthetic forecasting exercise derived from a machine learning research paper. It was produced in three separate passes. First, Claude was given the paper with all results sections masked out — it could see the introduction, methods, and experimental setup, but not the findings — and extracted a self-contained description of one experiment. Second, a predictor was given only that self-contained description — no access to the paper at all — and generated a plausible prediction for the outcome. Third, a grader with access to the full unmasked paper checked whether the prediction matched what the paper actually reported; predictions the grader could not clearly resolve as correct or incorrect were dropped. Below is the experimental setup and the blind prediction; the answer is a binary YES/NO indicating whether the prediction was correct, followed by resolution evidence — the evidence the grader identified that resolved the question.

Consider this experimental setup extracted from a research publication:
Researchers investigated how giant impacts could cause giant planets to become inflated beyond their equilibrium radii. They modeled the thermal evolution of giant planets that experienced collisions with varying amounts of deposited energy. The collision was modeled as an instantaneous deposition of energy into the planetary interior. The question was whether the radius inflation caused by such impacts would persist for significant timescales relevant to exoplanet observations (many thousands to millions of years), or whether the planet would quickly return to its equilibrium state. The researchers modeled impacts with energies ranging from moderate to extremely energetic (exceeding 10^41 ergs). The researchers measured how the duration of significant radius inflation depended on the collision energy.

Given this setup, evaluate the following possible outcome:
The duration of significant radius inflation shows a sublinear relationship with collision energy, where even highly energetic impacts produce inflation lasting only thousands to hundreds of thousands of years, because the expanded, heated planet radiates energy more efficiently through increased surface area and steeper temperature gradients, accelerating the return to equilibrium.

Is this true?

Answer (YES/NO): NO